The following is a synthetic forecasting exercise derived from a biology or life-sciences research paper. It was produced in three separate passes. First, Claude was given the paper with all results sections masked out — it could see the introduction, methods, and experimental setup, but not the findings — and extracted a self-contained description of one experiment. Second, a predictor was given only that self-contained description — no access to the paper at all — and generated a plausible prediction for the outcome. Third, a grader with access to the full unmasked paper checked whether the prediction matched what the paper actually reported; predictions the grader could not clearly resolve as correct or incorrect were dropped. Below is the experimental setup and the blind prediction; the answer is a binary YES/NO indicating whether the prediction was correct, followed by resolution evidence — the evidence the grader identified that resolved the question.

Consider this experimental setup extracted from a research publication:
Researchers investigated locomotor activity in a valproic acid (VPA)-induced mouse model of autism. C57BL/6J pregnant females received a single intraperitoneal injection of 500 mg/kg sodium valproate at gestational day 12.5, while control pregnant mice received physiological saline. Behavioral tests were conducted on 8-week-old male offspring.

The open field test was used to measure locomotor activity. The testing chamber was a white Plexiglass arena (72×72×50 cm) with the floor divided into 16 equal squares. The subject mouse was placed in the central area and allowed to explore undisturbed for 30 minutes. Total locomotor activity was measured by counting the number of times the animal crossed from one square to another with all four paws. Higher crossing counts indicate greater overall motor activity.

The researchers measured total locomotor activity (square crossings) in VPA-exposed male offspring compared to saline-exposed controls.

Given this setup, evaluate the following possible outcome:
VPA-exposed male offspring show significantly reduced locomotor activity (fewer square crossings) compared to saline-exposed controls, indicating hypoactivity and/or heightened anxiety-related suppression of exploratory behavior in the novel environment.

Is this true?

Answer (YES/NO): NO